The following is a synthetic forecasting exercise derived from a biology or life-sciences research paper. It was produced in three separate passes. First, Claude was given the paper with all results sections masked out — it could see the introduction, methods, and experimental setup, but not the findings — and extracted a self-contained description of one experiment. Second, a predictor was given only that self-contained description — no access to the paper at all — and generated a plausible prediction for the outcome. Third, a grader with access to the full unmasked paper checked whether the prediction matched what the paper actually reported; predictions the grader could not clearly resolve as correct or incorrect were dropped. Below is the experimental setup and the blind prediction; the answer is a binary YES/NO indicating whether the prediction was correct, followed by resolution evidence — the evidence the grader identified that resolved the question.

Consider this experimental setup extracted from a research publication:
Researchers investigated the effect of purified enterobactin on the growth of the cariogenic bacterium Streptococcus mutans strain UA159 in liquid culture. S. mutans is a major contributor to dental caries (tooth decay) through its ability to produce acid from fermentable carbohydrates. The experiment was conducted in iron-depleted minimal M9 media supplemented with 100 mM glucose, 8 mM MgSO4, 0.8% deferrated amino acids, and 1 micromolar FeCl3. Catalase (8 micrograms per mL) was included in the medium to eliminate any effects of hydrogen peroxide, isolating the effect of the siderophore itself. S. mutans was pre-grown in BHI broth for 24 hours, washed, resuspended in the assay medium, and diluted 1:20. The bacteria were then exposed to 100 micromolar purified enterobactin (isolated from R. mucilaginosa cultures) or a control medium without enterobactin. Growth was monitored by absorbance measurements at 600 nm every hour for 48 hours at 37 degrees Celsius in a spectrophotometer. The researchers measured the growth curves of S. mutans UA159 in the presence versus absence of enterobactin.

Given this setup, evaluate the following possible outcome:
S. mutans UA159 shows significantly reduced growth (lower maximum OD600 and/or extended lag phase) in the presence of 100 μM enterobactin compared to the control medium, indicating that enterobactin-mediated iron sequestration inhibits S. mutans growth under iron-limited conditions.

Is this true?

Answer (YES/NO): YES